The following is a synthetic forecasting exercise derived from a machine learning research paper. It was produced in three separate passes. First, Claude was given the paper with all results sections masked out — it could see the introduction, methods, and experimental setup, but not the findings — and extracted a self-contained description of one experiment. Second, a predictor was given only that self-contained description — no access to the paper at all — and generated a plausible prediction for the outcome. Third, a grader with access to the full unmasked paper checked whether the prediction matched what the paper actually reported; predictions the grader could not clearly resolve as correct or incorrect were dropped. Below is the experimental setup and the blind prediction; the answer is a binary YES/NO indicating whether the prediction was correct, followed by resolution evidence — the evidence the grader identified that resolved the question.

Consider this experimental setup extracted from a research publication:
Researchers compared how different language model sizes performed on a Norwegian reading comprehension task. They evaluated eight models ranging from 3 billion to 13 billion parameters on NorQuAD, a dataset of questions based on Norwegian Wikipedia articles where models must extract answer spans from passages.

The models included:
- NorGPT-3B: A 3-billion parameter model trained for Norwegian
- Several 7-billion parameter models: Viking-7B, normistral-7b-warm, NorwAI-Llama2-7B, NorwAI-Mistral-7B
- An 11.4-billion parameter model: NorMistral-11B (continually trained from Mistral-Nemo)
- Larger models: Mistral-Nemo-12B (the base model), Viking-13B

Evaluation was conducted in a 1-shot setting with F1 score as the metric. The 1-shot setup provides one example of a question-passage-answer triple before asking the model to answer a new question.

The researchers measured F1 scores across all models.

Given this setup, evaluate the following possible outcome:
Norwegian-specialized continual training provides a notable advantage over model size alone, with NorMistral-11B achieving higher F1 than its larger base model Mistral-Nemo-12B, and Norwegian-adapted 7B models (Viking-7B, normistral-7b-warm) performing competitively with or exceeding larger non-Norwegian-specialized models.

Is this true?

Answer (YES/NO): NO